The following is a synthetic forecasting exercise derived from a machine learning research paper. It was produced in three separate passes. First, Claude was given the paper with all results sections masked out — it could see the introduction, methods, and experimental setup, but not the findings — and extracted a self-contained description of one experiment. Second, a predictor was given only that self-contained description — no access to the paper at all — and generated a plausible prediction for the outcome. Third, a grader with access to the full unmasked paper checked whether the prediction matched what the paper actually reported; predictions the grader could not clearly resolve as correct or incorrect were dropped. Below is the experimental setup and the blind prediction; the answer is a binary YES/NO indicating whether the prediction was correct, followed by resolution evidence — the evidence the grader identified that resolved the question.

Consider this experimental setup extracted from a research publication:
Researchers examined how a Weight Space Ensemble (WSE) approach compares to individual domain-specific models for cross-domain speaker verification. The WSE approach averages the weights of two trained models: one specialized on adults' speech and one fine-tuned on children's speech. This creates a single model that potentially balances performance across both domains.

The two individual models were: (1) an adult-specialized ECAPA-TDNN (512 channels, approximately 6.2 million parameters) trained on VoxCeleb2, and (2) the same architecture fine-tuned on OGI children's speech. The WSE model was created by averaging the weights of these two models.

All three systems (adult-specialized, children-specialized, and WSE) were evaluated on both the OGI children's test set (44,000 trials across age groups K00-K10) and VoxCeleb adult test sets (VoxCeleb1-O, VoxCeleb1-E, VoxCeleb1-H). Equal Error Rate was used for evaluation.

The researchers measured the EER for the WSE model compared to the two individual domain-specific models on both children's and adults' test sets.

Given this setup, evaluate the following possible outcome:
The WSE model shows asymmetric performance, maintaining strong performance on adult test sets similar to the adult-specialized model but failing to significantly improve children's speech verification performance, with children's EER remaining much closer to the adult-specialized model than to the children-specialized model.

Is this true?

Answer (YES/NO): NO